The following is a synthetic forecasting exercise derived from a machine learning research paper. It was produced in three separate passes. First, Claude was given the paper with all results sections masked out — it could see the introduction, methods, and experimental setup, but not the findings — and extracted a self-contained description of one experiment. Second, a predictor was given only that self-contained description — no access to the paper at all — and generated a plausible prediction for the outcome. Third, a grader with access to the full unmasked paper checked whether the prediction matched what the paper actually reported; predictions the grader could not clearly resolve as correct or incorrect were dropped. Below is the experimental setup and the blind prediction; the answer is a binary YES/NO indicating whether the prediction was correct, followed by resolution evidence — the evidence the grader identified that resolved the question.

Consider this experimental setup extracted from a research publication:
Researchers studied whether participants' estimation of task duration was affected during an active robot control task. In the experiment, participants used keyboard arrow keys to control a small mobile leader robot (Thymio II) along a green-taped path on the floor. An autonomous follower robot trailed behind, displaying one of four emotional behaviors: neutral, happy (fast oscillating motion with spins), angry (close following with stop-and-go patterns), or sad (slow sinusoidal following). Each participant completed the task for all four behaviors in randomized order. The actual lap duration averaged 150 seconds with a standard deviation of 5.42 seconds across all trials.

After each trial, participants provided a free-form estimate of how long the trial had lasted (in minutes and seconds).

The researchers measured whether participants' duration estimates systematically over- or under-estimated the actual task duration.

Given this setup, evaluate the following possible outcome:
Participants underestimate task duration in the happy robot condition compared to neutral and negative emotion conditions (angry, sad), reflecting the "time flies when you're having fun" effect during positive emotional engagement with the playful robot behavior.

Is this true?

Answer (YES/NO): NO